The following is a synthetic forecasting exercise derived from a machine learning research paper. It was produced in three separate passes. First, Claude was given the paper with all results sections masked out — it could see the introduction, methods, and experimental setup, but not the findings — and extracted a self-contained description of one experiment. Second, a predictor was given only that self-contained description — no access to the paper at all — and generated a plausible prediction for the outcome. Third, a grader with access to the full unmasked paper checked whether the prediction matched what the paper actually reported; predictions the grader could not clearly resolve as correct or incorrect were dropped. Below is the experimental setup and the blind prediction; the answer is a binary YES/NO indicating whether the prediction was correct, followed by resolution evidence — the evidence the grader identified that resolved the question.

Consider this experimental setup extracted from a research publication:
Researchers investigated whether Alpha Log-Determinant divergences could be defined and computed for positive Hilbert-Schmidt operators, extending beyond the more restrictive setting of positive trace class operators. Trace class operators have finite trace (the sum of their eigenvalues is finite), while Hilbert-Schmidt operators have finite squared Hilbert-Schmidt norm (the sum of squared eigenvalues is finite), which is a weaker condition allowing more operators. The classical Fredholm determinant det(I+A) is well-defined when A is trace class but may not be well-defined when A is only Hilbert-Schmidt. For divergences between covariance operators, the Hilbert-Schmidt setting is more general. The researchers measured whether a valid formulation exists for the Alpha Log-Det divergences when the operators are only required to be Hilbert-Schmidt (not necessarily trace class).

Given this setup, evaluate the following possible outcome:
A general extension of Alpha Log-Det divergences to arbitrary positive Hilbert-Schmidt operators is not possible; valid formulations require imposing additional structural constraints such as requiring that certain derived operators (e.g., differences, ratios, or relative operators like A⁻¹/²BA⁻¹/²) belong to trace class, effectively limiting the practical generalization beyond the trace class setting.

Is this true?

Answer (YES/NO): NO